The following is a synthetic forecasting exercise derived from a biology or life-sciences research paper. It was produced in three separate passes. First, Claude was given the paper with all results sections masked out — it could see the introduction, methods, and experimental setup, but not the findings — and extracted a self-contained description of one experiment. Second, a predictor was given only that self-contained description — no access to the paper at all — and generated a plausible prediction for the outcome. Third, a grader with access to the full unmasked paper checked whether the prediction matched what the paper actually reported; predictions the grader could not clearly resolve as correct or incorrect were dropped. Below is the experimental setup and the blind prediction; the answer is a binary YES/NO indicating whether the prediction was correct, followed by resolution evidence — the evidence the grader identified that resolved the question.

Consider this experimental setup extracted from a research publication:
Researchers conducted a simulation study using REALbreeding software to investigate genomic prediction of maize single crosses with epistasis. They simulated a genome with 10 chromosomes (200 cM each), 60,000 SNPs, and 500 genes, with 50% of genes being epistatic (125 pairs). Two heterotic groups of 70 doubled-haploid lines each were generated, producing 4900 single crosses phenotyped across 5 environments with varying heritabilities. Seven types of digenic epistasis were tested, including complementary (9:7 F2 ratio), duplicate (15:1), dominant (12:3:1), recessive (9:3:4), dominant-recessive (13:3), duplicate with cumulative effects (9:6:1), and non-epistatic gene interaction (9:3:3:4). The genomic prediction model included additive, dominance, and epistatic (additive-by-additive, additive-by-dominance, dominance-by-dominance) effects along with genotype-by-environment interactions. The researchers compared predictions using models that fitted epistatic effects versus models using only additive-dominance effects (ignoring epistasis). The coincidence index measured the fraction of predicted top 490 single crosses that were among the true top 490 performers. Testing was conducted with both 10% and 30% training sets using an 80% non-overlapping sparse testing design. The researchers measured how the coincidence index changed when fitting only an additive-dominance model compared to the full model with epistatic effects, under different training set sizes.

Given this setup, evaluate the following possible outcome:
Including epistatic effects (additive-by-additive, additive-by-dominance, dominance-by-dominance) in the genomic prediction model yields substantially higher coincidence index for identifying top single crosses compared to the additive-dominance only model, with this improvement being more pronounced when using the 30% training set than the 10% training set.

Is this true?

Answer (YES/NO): NO